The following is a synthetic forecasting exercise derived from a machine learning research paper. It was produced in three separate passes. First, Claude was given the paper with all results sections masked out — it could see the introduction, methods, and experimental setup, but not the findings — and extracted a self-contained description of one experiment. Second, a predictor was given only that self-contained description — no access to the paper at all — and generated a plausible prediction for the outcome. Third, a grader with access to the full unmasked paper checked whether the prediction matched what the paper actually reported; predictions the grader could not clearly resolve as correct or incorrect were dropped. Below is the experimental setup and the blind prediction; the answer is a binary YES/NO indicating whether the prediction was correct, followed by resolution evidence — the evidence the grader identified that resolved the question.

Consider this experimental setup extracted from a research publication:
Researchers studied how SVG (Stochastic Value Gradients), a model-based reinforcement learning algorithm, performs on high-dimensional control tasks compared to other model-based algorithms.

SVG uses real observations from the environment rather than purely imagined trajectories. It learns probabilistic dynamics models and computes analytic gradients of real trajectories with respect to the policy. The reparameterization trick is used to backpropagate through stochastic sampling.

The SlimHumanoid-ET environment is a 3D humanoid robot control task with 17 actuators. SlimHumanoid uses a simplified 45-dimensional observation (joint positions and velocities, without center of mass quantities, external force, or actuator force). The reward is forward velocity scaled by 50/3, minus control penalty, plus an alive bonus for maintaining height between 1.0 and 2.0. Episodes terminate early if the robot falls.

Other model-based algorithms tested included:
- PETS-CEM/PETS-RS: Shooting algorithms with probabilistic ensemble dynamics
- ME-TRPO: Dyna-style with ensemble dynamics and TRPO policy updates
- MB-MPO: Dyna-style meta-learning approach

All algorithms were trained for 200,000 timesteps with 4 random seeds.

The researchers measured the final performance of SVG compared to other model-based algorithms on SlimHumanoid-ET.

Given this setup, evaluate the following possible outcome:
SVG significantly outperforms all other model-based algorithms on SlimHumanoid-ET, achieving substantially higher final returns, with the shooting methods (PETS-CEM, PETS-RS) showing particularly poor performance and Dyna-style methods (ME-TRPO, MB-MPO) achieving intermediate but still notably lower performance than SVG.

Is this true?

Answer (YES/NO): NO